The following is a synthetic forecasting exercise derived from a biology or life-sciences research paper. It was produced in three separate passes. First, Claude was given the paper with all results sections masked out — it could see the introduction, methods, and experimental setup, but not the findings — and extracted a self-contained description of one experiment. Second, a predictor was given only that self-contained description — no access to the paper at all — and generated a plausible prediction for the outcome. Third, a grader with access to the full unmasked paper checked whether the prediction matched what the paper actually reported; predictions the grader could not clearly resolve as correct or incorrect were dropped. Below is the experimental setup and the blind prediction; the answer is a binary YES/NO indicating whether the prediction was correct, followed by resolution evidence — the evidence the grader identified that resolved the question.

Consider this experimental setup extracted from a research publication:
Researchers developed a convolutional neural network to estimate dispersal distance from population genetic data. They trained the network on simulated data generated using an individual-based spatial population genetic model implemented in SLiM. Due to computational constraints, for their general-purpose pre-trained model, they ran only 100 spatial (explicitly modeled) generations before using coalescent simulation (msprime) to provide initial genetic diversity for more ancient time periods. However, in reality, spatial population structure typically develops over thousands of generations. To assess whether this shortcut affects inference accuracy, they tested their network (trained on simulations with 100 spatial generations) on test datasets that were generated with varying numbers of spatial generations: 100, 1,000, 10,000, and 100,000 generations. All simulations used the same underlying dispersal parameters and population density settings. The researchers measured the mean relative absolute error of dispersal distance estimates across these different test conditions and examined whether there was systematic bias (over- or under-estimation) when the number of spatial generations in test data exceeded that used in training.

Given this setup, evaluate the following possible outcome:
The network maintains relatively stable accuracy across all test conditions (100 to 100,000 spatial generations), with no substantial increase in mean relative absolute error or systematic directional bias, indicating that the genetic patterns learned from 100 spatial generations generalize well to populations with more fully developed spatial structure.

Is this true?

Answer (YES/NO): NO